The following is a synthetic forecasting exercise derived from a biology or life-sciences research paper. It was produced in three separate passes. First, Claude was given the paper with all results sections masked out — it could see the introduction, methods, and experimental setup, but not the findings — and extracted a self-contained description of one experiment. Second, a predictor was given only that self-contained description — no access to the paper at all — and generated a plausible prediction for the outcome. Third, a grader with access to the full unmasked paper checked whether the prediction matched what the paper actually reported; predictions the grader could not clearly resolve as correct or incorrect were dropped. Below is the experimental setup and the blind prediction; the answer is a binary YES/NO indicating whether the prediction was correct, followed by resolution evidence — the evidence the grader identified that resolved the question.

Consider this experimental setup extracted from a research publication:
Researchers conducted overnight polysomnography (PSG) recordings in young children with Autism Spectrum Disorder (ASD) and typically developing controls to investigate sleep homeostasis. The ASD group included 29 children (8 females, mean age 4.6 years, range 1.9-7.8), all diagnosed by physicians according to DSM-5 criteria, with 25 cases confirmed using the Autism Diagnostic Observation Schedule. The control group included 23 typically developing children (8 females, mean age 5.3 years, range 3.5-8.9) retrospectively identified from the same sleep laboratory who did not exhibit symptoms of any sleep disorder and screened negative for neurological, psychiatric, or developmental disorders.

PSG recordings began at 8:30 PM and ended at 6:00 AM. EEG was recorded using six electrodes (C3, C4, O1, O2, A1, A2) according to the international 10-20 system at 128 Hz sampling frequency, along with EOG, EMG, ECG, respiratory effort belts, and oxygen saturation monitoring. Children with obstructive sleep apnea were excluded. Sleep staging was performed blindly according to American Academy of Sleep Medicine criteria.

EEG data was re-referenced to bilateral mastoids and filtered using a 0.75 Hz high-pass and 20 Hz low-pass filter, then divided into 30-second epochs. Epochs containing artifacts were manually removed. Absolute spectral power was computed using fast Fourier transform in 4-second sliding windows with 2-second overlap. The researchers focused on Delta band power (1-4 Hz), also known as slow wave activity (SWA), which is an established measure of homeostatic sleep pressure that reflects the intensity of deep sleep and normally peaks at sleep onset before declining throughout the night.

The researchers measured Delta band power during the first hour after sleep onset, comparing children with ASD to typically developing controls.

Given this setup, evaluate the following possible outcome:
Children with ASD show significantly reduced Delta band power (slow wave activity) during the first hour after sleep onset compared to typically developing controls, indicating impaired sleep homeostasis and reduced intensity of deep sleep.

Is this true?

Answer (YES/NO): YES